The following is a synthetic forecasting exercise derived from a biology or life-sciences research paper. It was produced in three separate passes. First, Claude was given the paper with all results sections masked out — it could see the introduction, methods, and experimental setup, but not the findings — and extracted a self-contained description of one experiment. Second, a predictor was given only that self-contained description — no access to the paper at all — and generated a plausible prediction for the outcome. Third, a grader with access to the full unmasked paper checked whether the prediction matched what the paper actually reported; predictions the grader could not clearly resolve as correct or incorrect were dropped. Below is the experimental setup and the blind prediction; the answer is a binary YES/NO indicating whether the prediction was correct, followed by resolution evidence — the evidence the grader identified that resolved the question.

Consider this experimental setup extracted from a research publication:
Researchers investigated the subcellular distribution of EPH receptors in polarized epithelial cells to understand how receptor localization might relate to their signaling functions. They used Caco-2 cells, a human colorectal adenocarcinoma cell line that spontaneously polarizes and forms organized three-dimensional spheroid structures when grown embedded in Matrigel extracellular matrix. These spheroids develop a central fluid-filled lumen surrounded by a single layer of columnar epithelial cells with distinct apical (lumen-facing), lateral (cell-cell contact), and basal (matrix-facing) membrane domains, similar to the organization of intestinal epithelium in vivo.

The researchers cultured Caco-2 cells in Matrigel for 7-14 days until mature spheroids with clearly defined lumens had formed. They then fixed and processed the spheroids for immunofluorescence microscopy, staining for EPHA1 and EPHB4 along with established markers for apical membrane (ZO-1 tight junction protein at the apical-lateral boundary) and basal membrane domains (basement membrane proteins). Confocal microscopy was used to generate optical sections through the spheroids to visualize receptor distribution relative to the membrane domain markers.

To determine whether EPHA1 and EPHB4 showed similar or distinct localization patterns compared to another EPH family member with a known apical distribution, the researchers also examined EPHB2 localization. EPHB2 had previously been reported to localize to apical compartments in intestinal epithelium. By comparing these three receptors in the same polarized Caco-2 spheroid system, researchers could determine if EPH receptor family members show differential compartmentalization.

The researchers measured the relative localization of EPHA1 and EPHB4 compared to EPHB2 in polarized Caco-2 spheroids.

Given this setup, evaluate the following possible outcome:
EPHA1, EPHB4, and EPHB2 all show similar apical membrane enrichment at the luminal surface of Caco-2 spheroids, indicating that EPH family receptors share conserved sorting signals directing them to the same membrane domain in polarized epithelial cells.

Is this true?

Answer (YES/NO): NO